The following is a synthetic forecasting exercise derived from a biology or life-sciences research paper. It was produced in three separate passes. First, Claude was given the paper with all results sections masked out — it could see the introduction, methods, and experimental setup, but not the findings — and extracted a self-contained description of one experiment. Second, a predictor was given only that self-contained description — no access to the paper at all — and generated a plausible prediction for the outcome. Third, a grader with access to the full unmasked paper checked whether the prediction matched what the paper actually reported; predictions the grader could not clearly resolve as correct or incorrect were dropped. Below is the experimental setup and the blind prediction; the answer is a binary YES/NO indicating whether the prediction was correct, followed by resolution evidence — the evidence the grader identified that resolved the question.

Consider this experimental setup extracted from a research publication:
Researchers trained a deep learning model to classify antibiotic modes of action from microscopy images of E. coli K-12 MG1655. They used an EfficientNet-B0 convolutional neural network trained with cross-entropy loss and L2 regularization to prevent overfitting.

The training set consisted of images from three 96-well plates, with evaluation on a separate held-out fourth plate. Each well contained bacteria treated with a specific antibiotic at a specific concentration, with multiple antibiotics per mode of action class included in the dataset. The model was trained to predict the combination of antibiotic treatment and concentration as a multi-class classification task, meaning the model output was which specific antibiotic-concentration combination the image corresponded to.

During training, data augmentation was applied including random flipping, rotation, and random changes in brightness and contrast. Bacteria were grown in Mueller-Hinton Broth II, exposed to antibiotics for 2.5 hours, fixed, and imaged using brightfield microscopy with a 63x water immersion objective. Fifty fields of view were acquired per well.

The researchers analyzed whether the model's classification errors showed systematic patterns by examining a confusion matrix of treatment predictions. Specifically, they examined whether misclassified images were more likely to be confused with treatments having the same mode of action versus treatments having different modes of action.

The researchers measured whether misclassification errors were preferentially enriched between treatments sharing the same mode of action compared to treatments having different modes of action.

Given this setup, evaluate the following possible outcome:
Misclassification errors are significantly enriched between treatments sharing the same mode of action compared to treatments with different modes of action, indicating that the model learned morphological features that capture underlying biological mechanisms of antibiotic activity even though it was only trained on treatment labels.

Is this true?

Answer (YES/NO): YES